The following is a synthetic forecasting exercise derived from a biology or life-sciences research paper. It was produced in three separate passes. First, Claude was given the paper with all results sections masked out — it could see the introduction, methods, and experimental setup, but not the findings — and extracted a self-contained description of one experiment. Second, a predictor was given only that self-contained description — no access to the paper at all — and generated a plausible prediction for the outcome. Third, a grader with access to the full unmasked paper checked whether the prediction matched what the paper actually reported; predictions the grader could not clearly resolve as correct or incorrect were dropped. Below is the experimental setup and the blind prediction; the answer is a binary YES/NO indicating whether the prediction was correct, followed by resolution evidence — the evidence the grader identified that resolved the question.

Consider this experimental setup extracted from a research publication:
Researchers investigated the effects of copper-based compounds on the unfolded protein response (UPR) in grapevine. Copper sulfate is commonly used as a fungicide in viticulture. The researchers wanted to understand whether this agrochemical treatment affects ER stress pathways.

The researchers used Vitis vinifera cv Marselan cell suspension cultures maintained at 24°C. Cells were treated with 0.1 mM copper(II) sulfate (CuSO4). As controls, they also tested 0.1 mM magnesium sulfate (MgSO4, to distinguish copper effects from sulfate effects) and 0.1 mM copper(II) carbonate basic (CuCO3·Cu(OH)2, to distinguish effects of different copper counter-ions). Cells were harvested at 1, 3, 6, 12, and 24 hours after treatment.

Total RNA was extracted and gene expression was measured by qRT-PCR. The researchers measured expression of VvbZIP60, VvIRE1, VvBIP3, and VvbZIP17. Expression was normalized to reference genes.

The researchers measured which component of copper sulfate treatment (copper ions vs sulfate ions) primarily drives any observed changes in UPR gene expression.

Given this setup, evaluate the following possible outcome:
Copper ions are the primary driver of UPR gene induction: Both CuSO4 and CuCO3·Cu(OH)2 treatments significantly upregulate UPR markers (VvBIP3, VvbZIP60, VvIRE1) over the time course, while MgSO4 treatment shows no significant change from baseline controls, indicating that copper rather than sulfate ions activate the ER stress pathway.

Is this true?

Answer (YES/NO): NO